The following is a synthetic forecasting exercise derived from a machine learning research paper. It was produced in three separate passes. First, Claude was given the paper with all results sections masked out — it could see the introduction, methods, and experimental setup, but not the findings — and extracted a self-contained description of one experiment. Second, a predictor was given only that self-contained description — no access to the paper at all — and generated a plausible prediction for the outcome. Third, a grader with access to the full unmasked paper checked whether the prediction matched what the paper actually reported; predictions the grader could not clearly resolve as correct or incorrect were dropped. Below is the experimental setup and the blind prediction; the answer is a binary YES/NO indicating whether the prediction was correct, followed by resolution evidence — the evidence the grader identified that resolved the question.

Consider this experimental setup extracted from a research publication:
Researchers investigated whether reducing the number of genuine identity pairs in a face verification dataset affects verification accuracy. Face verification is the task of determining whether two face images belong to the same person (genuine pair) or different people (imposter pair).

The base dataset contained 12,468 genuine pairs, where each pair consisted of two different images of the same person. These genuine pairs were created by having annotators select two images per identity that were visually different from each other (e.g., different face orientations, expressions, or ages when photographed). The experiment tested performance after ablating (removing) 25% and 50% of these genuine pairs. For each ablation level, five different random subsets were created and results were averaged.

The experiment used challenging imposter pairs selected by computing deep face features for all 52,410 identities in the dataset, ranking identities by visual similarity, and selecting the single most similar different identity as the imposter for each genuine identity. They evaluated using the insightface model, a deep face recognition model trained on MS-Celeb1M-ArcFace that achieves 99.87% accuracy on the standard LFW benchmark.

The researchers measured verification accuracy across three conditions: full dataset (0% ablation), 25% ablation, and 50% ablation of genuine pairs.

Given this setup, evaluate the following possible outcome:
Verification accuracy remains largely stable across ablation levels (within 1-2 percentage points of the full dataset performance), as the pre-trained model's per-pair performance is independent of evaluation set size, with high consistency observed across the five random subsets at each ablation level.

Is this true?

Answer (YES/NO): YES